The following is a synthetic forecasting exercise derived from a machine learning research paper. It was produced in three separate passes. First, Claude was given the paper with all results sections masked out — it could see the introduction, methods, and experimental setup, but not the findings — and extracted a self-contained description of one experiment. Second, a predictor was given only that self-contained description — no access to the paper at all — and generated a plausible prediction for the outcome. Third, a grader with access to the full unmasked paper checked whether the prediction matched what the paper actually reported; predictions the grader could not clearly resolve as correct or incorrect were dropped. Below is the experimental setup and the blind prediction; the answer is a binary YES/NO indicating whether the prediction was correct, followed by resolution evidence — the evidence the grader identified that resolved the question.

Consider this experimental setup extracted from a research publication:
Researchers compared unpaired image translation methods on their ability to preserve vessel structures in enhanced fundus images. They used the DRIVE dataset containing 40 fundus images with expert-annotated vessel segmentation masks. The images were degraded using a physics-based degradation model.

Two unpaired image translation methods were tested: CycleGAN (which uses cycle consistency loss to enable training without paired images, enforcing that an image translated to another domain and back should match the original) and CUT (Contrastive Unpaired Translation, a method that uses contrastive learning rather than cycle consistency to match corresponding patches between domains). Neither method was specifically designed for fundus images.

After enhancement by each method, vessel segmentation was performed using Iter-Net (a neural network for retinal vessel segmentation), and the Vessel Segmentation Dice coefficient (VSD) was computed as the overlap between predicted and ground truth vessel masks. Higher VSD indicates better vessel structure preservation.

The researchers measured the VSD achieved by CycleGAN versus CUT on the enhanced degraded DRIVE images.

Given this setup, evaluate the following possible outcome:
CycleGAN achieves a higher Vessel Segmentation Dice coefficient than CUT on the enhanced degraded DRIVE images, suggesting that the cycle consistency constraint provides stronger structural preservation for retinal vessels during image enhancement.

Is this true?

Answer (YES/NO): NO